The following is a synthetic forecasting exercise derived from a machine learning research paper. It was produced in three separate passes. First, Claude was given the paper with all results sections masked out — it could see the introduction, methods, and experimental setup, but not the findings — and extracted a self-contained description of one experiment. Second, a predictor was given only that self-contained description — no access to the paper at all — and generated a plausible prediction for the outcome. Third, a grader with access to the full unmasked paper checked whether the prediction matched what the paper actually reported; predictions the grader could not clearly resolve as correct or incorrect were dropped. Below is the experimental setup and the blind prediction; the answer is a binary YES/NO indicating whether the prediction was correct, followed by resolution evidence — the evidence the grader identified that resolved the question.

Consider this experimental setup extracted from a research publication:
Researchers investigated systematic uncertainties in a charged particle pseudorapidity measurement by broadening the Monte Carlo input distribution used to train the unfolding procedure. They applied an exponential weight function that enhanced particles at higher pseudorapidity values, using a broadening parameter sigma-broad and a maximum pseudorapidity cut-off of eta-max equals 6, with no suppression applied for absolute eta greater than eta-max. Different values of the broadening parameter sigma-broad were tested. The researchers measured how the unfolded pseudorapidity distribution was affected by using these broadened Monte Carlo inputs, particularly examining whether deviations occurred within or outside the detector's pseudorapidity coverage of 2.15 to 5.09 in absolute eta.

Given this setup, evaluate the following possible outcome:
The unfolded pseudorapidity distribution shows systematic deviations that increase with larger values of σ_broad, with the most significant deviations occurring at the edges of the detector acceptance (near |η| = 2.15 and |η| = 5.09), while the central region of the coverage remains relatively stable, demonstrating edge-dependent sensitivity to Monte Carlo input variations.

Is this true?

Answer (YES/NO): NO